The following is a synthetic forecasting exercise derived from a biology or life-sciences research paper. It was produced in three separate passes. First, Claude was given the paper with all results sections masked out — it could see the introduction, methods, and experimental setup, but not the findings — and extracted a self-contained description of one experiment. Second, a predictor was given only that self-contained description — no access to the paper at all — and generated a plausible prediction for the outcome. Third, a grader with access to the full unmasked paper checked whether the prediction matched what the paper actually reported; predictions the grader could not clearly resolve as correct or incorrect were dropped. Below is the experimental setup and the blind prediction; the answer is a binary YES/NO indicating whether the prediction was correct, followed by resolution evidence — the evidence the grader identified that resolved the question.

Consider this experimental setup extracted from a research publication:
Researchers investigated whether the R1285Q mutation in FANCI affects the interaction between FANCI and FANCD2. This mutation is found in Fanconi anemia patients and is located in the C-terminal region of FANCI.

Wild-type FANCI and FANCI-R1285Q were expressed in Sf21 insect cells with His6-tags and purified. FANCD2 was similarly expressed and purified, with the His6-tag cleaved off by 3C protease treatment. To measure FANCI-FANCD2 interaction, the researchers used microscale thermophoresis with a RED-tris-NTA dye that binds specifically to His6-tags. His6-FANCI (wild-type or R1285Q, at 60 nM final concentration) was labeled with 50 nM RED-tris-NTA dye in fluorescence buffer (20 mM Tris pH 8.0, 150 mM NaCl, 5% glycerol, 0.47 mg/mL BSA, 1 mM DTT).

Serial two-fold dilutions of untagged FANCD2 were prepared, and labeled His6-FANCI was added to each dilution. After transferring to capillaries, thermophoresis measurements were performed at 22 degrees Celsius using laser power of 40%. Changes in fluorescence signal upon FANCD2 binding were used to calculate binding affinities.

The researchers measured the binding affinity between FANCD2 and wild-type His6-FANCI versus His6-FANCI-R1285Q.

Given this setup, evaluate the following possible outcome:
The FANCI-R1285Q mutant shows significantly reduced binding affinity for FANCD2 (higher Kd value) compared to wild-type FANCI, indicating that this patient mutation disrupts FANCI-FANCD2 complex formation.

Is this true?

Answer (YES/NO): NO